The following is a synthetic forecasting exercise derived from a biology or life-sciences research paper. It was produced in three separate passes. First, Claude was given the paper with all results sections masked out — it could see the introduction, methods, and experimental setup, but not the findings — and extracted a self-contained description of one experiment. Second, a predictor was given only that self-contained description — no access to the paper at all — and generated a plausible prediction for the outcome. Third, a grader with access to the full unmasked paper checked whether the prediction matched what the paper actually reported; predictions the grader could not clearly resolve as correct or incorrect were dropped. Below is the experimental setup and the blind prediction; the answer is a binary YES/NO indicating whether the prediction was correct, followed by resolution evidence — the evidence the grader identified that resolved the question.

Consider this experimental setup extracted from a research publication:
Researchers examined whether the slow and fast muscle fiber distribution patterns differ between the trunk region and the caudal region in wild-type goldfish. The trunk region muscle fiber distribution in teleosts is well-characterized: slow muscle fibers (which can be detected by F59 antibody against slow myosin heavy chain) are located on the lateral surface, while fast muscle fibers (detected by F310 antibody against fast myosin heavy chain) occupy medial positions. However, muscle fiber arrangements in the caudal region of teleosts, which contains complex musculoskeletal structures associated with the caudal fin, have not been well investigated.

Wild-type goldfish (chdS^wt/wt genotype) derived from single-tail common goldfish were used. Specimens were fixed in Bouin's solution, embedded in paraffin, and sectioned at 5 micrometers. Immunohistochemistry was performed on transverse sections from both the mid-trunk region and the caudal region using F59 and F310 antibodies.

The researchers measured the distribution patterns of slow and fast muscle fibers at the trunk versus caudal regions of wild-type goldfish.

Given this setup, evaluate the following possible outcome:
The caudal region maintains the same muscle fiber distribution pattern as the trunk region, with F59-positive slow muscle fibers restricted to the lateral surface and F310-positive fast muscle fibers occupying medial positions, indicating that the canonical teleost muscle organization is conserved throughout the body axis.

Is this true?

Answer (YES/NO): NO